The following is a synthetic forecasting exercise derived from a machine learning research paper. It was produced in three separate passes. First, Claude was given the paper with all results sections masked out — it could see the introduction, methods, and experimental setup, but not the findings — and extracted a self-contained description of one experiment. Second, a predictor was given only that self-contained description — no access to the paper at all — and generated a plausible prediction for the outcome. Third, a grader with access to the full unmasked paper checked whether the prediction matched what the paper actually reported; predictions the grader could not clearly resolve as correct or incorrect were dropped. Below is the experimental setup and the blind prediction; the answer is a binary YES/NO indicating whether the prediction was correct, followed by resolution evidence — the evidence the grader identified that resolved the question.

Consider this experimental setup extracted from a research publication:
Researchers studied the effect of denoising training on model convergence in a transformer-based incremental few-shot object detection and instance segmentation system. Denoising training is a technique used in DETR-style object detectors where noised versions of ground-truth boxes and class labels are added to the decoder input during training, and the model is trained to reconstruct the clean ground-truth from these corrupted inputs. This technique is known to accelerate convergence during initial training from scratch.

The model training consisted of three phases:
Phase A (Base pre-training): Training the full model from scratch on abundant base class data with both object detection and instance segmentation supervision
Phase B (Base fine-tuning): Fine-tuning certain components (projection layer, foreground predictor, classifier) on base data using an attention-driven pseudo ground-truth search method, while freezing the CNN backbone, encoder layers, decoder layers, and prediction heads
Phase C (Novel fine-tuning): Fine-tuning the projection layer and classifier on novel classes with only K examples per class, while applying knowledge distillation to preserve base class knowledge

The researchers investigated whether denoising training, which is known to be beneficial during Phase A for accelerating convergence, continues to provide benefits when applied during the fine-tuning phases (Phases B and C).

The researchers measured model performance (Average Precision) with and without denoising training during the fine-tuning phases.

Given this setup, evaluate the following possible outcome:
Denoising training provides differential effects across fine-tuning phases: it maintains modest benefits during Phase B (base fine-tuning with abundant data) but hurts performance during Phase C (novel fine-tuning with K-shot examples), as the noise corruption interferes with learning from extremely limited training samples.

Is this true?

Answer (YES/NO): NO